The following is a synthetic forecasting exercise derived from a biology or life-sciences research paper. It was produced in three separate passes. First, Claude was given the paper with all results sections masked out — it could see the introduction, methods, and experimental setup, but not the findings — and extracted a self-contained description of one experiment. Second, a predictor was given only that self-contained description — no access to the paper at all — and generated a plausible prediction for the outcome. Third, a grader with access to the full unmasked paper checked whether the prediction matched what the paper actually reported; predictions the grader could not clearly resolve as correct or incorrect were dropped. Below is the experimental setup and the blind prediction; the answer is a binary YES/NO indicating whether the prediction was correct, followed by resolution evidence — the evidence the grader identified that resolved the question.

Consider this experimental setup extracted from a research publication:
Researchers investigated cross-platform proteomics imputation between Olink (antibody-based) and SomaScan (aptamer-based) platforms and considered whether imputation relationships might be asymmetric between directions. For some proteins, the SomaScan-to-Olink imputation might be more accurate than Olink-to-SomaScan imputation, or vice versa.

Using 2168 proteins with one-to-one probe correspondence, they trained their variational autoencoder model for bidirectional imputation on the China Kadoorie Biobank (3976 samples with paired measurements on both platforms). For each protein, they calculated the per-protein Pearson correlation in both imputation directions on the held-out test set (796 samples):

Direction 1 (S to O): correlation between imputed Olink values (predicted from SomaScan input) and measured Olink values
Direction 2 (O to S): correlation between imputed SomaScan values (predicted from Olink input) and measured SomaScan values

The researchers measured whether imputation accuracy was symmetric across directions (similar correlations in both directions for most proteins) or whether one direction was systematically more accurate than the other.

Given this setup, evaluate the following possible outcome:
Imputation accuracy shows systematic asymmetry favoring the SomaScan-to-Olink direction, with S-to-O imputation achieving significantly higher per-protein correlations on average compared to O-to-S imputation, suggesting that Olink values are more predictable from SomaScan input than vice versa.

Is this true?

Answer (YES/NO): YES